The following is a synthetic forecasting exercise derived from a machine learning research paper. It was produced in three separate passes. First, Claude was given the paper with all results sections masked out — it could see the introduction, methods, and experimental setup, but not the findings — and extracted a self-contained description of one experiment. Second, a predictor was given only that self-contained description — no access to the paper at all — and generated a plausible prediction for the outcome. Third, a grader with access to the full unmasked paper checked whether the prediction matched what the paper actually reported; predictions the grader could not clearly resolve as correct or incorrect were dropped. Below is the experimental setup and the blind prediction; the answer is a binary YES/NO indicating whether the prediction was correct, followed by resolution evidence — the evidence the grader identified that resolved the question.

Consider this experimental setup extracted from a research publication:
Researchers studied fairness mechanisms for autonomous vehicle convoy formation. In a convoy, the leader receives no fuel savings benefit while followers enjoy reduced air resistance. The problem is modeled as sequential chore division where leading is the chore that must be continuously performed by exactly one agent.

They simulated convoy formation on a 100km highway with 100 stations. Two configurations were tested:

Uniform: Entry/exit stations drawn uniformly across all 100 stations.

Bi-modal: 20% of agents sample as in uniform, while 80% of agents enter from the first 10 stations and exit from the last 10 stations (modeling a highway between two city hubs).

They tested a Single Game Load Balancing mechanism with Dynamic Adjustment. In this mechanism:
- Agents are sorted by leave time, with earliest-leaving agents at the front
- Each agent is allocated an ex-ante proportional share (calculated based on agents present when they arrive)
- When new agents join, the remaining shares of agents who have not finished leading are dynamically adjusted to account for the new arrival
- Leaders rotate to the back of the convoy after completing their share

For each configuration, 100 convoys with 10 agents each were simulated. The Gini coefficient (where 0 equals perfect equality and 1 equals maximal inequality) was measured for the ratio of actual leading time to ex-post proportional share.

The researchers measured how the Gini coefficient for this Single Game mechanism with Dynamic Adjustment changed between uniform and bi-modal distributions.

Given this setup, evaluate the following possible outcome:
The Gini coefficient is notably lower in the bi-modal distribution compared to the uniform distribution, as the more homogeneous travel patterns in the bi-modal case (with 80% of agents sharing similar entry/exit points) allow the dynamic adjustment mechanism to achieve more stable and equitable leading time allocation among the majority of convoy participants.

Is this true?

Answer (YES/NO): YES